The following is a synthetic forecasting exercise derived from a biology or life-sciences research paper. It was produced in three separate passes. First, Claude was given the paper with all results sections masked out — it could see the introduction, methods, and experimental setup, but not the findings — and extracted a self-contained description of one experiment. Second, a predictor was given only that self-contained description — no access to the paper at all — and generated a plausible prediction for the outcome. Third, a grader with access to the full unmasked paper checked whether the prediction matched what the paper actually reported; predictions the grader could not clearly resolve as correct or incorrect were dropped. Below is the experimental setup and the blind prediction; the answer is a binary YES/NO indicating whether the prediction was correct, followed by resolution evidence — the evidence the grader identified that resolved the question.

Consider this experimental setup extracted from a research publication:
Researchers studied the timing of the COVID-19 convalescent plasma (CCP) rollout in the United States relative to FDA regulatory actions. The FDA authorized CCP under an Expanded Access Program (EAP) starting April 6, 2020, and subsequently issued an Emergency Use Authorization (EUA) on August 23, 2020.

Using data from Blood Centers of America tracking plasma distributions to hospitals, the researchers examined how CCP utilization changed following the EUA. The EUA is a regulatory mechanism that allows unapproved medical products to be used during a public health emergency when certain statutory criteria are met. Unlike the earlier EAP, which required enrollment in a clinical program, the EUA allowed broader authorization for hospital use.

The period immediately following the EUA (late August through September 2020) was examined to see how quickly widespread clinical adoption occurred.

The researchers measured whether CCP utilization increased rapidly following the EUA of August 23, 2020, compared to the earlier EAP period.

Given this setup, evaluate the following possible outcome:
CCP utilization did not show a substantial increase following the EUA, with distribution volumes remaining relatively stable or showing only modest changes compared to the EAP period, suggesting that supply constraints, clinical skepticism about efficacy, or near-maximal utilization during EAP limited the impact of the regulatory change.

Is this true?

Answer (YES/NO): NO